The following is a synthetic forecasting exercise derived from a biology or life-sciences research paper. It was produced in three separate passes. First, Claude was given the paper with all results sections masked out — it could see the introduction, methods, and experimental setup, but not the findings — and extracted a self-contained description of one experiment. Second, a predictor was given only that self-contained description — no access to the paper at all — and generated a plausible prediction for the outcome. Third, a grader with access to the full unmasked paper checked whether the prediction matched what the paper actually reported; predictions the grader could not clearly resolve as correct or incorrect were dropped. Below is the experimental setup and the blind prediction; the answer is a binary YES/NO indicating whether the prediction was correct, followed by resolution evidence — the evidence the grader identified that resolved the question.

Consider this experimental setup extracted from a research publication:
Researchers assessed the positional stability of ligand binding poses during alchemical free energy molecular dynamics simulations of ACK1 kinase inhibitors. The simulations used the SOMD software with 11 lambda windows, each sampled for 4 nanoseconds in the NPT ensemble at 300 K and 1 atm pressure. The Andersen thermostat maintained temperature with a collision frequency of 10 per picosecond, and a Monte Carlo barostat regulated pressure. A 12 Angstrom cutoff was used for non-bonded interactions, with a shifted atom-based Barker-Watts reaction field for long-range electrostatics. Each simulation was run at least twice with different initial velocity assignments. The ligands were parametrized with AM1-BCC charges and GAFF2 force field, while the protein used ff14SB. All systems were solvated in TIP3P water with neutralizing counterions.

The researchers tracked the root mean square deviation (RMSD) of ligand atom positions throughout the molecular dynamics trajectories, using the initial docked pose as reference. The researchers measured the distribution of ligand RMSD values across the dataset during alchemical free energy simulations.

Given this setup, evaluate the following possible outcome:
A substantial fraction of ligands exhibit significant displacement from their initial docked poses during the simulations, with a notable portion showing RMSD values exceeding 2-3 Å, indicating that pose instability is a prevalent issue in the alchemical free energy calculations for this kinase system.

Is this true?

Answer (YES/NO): NO